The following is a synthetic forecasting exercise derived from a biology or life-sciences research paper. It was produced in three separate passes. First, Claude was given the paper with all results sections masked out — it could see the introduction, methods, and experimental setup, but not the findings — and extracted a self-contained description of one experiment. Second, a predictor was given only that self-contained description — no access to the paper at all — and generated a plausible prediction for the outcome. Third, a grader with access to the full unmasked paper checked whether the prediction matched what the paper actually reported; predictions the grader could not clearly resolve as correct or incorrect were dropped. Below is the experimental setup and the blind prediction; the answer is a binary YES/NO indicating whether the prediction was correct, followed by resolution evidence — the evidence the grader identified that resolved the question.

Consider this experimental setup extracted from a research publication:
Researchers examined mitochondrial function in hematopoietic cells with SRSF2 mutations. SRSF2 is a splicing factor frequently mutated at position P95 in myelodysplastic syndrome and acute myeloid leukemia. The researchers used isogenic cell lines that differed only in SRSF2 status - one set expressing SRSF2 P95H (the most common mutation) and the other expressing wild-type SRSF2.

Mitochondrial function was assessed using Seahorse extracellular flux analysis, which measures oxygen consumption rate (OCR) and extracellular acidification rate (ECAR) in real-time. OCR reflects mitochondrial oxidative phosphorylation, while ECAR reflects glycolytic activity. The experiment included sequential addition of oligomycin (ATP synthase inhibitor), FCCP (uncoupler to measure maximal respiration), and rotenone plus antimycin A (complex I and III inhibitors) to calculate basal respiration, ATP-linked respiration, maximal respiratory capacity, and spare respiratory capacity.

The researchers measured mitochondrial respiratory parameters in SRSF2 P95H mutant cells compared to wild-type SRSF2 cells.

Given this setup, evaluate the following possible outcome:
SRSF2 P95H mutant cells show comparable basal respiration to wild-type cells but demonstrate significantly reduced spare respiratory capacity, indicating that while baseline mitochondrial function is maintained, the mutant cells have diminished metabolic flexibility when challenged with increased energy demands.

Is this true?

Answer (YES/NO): NO